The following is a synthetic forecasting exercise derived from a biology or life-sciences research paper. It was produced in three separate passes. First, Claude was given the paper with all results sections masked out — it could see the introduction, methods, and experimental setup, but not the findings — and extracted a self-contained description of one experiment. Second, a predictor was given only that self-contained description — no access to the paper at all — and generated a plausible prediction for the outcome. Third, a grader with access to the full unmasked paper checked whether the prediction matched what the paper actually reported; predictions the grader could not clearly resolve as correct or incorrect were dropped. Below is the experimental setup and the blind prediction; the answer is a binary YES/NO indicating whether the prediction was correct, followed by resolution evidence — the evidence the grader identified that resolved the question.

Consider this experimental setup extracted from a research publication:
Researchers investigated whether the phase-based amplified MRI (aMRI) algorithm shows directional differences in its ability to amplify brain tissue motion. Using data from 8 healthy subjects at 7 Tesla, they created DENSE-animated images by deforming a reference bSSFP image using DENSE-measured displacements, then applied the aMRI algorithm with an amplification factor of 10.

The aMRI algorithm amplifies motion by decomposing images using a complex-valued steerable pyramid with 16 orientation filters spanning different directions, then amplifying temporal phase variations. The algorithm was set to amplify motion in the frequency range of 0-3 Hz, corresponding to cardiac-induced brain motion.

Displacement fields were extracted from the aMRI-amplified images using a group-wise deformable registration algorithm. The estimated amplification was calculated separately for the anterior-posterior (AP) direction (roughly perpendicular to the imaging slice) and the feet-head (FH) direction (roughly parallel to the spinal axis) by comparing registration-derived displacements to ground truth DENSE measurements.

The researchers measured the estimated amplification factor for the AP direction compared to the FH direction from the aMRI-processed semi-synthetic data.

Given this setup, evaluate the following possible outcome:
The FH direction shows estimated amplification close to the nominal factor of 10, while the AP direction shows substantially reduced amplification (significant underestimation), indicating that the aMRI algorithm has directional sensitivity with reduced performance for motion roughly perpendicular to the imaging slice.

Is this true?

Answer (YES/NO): NO